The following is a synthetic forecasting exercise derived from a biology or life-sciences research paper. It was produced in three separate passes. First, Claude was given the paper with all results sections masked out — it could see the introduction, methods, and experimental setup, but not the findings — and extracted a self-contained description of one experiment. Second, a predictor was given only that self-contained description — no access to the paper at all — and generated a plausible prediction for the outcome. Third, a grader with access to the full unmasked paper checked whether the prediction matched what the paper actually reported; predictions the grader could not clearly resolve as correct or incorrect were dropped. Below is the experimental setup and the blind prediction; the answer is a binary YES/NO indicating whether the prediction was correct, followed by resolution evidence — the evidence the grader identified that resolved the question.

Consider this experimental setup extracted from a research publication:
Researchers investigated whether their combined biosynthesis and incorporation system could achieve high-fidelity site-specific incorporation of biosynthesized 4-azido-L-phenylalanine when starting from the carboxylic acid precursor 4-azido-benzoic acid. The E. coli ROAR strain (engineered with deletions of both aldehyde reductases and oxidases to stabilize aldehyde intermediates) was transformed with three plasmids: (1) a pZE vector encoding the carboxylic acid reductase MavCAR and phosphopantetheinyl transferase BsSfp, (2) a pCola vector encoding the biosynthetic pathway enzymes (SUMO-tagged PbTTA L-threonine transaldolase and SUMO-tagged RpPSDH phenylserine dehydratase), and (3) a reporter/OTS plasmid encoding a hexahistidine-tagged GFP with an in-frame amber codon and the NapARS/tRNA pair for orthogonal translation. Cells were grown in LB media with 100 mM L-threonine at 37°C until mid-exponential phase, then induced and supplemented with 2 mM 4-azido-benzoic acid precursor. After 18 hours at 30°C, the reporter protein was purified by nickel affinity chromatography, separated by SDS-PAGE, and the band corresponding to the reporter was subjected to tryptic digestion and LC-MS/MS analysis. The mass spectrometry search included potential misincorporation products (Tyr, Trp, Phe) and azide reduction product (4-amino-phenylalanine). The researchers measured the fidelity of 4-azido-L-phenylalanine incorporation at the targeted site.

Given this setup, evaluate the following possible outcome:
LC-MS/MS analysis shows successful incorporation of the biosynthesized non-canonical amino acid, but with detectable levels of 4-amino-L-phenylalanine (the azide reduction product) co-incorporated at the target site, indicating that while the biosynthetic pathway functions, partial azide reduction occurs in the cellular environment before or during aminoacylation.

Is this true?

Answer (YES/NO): YES